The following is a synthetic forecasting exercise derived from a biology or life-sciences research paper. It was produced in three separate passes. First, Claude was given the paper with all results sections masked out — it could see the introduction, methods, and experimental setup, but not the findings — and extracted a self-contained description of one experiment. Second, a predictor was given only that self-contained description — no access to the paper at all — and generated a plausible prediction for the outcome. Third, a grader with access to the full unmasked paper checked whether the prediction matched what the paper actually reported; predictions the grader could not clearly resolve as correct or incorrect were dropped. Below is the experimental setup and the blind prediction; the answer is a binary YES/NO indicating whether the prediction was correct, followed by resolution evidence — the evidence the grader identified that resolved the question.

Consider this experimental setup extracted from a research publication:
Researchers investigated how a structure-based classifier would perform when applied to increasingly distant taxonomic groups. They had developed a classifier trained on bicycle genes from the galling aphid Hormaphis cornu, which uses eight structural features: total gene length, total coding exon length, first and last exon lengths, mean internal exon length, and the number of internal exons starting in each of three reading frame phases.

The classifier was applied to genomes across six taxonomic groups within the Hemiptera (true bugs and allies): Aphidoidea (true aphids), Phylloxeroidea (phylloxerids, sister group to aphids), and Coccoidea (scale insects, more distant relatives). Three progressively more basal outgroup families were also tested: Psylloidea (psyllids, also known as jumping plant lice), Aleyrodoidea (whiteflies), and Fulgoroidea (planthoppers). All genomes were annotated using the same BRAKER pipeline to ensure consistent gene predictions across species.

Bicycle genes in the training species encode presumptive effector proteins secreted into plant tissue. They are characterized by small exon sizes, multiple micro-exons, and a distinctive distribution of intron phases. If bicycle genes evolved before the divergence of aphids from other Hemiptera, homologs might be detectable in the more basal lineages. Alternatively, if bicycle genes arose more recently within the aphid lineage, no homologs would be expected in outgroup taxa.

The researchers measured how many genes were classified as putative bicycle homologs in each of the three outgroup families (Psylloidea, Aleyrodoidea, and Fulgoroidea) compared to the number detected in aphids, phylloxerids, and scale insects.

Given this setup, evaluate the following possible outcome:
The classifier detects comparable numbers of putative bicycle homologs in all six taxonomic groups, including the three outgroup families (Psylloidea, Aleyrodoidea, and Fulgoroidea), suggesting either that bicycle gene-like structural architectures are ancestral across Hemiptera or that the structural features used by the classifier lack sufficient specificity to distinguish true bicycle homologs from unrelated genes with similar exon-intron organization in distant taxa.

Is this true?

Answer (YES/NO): NO